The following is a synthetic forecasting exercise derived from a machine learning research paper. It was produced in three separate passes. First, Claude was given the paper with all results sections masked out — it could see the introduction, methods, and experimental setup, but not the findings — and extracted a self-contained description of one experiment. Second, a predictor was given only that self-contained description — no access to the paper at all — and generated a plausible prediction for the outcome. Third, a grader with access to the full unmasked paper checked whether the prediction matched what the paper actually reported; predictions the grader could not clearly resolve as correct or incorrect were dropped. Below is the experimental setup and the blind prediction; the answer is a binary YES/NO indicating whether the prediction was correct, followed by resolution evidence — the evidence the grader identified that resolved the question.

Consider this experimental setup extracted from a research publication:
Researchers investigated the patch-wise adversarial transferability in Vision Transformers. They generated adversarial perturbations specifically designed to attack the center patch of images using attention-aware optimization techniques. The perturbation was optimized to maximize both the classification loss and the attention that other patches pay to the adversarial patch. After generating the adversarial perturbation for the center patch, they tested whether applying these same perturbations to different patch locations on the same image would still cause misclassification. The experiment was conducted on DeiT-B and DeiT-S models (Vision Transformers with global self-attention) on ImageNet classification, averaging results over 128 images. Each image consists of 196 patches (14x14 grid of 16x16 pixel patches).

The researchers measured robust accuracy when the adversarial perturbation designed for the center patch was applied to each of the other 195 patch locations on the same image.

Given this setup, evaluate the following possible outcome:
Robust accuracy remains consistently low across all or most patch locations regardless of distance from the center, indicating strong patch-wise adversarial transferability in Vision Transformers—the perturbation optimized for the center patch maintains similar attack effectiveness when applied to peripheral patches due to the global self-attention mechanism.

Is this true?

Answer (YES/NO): NO